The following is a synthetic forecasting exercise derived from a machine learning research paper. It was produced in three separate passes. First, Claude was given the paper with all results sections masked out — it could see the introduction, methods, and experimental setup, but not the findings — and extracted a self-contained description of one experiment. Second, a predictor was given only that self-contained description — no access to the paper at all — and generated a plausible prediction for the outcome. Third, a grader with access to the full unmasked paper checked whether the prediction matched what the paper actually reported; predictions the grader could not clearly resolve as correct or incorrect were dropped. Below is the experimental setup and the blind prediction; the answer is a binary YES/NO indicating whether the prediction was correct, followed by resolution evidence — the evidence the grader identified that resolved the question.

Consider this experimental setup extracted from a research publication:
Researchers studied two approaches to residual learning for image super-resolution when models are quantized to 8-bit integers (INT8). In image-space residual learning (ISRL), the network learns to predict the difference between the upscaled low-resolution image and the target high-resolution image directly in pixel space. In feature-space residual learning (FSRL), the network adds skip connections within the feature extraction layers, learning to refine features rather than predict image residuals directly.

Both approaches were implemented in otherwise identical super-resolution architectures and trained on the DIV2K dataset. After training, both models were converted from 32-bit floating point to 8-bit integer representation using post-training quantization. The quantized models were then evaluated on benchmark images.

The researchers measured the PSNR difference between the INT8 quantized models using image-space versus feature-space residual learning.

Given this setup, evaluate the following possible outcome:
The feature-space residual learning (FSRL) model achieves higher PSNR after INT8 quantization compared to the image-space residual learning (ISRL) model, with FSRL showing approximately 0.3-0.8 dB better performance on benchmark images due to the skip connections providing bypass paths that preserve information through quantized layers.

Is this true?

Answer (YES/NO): NO